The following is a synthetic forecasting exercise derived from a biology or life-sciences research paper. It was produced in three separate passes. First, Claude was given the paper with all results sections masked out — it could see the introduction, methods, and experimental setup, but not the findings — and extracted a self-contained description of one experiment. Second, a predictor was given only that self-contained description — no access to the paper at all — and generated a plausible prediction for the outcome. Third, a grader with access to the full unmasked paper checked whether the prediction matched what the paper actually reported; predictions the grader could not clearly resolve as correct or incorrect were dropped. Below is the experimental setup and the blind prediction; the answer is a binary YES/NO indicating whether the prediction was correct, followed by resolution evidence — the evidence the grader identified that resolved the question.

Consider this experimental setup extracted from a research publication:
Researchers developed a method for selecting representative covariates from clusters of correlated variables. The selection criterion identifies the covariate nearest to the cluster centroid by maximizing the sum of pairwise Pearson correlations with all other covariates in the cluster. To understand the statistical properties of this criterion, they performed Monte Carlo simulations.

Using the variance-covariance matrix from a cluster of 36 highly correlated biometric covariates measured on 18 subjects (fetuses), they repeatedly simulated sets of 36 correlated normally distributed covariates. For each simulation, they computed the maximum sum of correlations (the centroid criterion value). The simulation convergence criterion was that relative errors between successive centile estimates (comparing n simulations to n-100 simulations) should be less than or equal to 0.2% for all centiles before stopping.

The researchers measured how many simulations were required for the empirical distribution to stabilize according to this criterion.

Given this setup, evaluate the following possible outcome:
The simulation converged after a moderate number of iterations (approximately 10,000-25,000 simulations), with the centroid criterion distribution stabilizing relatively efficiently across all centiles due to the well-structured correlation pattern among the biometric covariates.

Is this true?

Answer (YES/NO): NO